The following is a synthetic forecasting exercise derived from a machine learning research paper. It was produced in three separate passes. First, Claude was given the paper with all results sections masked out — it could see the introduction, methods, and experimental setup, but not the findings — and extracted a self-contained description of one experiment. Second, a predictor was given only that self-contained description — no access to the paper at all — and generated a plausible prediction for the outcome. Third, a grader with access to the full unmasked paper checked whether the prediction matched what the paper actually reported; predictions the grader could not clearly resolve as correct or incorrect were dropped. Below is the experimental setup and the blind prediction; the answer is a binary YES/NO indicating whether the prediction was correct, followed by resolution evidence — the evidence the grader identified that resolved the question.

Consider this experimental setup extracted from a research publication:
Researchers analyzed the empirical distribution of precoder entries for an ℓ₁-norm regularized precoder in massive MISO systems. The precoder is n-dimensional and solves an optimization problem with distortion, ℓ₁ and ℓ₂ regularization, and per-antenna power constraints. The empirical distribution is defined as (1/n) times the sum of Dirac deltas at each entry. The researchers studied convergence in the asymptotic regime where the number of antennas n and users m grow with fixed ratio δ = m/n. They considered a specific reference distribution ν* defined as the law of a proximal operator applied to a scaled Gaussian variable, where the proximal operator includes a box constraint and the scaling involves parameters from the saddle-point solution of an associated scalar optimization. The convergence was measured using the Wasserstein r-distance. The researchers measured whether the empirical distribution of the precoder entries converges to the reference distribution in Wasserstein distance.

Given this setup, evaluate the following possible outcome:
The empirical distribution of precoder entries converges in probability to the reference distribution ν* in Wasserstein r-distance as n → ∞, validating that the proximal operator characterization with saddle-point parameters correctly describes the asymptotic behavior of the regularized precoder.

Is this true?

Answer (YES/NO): YES